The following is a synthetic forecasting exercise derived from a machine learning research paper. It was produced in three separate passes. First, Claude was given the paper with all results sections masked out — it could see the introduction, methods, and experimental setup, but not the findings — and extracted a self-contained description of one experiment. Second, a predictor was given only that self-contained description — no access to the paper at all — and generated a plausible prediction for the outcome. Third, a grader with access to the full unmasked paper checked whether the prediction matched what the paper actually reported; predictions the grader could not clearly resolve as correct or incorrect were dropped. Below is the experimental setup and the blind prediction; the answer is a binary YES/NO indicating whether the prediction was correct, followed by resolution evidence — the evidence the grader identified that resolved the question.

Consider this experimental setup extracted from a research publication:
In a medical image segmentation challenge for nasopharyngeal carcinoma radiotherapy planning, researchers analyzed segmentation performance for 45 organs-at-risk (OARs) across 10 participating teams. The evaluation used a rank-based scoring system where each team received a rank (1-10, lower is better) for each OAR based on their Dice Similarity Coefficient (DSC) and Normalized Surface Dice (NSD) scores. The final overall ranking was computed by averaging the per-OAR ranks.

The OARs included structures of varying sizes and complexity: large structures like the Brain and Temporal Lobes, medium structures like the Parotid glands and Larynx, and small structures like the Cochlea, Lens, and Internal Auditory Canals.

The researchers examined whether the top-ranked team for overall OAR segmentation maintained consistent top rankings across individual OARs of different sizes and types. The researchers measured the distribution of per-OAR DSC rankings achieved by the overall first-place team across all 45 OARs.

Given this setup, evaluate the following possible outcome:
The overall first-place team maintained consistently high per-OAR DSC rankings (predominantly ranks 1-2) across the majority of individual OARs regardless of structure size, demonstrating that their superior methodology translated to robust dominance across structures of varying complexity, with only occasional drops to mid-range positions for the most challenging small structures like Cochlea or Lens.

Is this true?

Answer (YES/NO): NO